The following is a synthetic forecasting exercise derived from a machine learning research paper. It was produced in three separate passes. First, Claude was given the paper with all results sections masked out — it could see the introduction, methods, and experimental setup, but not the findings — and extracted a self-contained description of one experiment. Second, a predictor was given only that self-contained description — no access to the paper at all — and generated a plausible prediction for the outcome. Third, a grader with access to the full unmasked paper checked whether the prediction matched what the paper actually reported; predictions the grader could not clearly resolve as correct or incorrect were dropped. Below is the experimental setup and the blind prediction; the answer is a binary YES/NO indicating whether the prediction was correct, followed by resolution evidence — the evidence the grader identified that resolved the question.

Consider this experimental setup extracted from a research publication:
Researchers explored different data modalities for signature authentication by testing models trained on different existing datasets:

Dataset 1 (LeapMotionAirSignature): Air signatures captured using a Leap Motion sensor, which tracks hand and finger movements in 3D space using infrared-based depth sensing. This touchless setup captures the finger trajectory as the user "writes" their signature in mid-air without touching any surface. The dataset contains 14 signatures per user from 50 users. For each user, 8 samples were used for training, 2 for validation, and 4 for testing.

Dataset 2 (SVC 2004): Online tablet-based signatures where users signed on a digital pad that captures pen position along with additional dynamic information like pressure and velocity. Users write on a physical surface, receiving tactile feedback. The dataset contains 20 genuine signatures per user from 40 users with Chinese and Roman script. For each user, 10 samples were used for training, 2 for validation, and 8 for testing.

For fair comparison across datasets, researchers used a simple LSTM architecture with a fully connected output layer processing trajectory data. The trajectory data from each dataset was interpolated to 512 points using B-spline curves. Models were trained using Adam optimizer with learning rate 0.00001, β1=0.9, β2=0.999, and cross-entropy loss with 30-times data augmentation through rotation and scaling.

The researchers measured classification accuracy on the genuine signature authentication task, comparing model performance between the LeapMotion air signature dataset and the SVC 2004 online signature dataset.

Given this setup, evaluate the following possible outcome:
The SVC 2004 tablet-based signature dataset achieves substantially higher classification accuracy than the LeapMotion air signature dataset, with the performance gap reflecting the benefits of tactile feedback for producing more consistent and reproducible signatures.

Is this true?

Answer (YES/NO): YES